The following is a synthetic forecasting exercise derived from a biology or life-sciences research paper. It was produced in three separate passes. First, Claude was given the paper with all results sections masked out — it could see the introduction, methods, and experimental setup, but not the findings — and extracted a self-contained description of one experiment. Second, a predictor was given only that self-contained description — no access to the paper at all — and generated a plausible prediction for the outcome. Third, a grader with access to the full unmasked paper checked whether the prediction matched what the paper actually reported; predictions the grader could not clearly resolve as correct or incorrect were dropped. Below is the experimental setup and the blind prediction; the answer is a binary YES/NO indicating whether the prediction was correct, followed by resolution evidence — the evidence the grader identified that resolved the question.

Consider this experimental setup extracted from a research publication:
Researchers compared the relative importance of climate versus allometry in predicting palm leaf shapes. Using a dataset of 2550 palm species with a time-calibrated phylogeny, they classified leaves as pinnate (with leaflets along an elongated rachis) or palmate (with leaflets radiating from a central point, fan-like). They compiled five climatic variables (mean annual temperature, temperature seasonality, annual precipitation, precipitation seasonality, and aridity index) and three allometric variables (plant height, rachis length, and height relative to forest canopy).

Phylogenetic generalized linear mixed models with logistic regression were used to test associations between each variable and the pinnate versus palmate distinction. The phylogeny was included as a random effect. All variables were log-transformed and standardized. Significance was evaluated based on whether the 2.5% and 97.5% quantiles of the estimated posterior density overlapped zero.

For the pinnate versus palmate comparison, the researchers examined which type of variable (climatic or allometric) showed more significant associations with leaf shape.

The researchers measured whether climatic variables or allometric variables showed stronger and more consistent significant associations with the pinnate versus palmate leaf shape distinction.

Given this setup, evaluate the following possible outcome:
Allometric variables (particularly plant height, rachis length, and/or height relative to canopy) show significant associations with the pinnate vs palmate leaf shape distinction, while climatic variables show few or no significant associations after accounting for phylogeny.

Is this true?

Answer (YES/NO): NO